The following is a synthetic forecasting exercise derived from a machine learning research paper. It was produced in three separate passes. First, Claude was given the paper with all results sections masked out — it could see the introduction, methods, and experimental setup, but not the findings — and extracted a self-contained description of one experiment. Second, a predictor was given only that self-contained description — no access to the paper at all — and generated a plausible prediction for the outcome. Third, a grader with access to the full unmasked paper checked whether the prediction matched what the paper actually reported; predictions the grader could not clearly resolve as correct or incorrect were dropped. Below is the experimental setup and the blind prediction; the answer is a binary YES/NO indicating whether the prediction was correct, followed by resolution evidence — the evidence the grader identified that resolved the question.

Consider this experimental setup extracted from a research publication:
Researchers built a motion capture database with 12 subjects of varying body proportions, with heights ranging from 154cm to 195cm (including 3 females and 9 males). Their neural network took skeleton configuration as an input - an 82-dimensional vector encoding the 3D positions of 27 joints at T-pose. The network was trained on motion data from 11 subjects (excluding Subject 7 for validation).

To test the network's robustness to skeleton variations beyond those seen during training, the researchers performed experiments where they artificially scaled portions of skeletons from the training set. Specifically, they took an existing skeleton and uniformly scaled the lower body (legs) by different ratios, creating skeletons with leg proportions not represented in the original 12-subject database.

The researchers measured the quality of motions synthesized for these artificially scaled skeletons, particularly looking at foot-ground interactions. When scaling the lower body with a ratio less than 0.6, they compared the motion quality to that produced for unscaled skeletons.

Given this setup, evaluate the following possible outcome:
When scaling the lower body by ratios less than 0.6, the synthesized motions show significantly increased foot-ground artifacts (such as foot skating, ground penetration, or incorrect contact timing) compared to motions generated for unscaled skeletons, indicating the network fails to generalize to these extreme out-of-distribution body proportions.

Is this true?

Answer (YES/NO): YES